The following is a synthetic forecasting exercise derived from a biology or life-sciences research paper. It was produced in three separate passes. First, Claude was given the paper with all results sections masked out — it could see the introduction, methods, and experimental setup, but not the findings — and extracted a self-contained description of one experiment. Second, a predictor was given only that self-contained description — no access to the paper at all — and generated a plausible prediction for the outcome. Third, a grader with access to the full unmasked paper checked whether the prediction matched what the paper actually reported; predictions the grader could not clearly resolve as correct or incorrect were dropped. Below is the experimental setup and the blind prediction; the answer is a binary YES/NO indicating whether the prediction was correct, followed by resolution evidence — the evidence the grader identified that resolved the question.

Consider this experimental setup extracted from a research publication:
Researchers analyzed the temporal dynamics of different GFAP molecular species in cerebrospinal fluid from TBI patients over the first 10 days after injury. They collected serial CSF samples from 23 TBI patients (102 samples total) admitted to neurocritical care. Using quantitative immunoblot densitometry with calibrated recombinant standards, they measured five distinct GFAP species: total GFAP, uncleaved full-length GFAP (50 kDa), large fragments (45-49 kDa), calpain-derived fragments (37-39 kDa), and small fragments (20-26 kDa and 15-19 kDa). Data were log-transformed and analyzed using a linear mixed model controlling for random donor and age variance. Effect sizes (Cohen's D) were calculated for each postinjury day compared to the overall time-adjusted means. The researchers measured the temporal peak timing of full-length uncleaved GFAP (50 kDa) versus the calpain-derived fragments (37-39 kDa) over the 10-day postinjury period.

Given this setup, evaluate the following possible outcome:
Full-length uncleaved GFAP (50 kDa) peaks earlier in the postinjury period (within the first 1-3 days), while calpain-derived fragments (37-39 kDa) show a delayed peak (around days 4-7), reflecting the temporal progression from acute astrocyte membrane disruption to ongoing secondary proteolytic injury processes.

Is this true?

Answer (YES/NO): NO